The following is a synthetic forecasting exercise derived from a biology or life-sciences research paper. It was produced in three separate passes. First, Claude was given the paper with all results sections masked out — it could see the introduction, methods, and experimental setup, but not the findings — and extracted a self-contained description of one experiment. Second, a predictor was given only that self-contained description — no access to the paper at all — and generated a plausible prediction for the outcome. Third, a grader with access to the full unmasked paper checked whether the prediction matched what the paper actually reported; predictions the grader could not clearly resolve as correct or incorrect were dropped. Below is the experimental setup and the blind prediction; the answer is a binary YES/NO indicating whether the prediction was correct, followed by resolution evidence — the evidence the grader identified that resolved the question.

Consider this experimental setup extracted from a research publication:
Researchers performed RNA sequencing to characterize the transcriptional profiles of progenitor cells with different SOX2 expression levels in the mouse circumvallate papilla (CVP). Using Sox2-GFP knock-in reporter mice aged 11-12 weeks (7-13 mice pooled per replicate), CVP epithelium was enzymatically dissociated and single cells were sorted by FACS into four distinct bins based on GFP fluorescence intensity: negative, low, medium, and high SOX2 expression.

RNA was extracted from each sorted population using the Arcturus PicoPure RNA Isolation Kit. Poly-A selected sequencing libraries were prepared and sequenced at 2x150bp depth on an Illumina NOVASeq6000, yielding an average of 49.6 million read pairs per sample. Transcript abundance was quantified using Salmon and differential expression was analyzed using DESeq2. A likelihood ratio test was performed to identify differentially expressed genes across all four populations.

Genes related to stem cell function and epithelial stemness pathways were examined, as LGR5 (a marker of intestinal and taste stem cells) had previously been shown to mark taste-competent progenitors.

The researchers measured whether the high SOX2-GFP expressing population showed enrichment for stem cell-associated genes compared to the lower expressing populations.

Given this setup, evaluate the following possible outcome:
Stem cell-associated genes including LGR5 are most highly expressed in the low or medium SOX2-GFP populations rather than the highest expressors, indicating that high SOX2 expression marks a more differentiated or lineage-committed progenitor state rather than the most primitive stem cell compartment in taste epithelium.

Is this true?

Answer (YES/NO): NO